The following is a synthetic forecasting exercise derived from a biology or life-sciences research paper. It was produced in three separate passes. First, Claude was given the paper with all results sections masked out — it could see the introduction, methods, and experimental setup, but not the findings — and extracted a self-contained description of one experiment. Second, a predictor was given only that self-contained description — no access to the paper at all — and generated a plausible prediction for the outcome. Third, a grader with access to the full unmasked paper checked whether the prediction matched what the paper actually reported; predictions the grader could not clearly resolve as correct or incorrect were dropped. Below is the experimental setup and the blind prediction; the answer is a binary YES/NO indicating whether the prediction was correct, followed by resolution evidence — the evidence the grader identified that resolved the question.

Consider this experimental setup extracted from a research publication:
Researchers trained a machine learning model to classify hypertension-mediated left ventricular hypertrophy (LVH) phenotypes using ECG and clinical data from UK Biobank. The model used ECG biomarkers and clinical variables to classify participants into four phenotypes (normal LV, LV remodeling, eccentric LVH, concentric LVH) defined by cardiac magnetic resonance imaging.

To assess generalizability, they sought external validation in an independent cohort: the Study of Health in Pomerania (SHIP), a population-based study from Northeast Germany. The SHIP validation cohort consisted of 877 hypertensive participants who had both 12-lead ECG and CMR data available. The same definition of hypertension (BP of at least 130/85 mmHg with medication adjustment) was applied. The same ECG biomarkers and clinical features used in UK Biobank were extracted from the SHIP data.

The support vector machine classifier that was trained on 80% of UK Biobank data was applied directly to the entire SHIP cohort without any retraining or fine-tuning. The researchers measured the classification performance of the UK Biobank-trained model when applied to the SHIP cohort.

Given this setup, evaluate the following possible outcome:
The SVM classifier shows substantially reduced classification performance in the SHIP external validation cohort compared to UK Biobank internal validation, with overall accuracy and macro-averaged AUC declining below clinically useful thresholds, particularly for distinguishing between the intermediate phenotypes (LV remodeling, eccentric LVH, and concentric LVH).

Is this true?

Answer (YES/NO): NO